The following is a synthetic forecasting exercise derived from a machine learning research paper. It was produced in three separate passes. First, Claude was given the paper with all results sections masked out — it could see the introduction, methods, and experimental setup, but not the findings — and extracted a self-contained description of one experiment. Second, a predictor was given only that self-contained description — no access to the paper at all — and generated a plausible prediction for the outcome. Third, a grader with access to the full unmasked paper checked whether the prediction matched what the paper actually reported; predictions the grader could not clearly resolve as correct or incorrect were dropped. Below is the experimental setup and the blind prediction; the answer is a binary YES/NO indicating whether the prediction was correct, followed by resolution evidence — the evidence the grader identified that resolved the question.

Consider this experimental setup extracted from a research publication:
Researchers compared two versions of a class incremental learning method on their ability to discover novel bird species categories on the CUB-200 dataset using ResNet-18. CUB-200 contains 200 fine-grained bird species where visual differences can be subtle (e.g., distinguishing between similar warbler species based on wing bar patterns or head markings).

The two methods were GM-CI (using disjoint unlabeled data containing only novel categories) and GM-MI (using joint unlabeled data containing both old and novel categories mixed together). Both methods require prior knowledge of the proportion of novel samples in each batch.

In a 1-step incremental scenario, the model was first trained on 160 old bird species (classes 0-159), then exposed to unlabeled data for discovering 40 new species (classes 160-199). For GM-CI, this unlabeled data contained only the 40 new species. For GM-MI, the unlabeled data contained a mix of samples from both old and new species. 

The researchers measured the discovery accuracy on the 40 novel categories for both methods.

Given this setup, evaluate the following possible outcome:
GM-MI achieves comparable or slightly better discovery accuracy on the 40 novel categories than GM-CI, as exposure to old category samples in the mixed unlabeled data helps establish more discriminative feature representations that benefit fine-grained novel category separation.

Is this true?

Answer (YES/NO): NO